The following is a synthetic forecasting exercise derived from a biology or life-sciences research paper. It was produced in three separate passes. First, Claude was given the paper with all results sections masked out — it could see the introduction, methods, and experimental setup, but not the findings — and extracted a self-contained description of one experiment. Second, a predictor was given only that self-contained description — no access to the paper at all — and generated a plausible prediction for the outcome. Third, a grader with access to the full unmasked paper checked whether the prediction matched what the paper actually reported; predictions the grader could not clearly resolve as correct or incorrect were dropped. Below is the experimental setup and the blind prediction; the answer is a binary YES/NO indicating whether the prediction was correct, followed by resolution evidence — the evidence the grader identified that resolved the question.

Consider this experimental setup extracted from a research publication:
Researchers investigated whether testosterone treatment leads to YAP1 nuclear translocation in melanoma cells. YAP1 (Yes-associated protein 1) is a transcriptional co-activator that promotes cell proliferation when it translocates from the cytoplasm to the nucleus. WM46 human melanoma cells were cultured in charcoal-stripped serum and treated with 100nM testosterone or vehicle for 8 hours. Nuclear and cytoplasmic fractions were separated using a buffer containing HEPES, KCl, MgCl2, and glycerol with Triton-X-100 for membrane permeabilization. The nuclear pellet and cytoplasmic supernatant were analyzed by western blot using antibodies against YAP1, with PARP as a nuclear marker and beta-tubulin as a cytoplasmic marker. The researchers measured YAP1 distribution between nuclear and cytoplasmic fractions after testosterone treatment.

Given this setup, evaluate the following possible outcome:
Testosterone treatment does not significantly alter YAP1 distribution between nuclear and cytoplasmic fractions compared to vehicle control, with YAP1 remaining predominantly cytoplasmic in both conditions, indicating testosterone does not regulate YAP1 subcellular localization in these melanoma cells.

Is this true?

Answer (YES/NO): NO